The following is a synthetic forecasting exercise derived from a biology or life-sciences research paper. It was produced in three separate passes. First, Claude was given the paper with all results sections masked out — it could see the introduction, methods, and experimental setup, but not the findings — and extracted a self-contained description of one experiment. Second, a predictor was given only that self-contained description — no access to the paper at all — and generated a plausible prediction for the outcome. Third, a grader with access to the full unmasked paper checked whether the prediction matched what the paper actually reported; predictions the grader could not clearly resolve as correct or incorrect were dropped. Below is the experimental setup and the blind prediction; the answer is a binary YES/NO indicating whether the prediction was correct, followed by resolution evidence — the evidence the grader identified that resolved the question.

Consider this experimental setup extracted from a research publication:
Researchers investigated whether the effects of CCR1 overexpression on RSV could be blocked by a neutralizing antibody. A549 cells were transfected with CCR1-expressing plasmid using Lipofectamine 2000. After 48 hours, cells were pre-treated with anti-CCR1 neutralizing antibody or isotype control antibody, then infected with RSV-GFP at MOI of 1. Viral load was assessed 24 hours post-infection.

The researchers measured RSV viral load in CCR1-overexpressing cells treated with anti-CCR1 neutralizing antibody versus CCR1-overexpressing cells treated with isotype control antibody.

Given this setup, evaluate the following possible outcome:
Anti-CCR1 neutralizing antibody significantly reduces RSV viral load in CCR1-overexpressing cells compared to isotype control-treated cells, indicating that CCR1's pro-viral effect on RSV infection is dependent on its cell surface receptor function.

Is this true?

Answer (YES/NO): NO